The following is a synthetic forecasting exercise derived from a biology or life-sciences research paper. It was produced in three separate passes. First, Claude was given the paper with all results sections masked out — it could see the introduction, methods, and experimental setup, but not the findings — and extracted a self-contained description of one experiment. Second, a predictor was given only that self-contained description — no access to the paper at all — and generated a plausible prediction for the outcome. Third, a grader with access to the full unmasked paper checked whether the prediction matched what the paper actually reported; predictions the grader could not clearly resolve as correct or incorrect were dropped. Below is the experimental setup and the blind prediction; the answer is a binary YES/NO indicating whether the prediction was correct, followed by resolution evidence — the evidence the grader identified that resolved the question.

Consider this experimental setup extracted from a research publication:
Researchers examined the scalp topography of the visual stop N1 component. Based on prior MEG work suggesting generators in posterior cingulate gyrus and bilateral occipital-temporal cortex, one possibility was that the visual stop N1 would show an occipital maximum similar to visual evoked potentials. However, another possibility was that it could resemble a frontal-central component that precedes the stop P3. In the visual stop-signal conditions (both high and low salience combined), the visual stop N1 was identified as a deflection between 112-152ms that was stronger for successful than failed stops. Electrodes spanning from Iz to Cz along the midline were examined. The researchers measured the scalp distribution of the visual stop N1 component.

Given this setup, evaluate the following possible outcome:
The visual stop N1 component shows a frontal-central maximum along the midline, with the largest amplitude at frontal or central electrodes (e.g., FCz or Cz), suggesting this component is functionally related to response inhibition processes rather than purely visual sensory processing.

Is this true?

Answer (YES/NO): NO